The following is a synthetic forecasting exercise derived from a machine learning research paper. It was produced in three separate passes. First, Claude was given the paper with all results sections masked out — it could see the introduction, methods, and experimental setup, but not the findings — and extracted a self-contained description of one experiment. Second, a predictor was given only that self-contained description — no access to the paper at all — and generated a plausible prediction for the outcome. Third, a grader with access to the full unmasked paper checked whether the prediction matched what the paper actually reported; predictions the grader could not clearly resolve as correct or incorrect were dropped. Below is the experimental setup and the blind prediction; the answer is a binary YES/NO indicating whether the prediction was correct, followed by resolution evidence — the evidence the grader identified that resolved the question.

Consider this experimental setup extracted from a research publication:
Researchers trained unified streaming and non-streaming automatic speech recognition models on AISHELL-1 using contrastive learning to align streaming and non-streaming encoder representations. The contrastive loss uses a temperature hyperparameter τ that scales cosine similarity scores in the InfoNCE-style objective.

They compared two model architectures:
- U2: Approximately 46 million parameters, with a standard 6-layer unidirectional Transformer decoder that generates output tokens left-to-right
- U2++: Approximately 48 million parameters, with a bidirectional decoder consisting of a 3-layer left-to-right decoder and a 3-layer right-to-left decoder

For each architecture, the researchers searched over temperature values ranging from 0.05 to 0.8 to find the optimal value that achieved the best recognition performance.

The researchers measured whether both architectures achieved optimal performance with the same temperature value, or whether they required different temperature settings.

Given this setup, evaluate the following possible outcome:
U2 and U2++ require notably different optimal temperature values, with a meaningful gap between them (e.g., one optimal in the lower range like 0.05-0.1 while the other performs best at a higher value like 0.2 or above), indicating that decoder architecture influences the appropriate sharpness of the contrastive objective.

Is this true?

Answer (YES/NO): NO